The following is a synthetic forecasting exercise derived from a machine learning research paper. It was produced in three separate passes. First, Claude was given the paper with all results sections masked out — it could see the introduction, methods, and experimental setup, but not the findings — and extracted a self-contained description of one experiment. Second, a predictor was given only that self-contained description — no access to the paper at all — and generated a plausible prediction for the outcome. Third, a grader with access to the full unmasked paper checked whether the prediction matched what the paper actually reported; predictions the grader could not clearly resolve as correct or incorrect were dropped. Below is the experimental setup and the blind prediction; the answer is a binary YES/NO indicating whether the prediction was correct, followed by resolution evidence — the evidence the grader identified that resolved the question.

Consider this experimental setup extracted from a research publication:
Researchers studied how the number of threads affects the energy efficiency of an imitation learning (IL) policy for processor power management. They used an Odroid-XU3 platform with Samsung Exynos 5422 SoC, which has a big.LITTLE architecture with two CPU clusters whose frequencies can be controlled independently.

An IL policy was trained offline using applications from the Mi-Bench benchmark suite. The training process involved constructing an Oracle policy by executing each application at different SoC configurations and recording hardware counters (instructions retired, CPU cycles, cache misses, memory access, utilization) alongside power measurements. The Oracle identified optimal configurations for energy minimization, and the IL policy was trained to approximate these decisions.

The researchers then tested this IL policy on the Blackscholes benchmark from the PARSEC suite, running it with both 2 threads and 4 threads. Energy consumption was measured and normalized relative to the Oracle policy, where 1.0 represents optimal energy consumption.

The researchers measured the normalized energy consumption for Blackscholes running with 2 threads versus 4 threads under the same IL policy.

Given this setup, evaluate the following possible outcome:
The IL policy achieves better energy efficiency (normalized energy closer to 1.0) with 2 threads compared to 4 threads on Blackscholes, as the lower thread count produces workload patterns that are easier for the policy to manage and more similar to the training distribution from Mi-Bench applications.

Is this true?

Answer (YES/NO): NO